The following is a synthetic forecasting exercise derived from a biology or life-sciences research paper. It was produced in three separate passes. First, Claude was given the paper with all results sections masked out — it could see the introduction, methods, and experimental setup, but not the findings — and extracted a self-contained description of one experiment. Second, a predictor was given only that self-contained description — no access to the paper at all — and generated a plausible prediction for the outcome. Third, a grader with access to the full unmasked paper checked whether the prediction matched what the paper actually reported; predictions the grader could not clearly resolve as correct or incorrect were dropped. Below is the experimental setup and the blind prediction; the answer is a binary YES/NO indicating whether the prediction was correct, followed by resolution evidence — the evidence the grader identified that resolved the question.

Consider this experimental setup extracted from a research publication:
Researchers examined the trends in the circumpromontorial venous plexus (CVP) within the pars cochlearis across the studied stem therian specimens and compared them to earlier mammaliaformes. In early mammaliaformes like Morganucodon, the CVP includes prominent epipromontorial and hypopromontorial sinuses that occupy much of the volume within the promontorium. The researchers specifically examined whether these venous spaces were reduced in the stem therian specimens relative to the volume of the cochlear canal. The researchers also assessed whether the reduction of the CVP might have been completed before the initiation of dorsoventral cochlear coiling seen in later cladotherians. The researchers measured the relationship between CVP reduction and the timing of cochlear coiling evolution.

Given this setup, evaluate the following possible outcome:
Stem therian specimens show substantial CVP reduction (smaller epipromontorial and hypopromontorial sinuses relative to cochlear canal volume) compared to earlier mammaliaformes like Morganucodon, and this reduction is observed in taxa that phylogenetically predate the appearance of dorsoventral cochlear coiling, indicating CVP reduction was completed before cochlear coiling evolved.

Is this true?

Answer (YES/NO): YES